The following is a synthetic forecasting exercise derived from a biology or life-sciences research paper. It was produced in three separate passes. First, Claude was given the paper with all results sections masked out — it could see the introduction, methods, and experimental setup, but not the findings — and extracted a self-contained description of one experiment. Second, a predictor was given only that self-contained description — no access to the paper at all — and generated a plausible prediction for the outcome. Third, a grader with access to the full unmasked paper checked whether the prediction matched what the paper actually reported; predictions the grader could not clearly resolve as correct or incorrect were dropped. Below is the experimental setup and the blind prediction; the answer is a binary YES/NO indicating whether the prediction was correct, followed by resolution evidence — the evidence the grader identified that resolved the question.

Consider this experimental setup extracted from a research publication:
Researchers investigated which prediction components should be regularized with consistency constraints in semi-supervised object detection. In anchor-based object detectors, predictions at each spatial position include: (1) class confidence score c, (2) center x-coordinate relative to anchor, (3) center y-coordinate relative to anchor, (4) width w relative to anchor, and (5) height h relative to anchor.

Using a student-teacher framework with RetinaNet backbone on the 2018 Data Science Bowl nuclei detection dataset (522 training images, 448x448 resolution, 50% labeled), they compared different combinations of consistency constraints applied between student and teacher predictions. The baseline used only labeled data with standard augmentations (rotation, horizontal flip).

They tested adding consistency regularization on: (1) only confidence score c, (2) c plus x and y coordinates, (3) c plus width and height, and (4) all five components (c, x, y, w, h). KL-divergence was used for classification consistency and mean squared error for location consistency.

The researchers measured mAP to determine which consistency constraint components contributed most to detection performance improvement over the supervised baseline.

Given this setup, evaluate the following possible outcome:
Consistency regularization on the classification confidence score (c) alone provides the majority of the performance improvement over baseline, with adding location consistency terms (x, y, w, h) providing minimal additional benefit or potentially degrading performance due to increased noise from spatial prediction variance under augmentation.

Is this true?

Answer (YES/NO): NO